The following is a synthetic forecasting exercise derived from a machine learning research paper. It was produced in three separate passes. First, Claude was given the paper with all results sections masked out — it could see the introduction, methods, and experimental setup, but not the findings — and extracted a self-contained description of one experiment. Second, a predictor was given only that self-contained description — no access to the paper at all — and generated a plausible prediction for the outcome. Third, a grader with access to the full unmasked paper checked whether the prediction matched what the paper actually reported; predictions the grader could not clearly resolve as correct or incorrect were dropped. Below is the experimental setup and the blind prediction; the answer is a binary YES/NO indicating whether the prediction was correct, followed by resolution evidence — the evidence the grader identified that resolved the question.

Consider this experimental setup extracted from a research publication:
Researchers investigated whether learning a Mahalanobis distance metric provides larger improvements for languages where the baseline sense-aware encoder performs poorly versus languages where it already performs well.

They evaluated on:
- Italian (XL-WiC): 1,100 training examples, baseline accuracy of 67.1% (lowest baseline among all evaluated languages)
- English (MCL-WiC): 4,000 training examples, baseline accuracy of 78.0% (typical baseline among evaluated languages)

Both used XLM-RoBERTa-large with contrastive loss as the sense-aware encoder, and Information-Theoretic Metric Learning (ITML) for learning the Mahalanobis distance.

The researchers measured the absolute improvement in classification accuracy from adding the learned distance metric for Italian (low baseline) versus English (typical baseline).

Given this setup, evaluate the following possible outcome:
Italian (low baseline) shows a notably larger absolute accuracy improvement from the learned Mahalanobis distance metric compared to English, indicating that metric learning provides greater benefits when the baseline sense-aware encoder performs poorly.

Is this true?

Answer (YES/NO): NO